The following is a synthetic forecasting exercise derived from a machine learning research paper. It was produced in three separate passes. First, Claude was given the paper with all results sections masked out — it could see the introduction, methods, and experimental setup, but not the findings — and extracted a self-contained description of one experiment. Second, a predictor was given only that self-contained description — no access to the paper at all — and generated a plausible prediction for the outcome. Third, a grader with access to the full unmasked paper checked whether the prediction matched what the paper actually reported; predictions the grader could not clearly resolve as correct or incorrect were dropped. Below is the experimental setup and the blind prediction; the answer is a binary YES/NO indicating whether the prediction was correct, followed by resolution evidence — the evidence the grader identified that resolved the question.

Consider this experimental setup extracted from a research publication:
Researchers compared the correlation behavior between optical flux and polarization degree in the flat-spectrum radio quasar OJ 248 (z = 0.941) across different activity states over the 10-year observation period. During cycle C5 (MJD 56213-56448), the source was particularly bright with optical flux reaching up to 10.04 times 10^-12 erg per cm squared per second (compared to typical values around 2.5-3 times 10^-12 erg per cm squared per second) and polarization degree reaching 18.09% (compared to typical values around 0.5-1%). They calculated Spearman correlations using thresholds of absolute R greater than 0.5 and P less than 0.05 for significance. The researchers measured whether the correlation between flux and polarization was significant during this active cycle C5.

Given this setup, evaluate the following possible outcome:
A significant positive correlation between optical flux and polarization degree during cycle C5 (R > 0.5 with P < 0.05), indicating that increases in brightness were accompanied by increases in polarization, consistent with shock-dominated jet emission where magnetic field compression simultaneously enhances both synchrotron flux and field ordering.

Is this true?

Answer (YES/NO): YES